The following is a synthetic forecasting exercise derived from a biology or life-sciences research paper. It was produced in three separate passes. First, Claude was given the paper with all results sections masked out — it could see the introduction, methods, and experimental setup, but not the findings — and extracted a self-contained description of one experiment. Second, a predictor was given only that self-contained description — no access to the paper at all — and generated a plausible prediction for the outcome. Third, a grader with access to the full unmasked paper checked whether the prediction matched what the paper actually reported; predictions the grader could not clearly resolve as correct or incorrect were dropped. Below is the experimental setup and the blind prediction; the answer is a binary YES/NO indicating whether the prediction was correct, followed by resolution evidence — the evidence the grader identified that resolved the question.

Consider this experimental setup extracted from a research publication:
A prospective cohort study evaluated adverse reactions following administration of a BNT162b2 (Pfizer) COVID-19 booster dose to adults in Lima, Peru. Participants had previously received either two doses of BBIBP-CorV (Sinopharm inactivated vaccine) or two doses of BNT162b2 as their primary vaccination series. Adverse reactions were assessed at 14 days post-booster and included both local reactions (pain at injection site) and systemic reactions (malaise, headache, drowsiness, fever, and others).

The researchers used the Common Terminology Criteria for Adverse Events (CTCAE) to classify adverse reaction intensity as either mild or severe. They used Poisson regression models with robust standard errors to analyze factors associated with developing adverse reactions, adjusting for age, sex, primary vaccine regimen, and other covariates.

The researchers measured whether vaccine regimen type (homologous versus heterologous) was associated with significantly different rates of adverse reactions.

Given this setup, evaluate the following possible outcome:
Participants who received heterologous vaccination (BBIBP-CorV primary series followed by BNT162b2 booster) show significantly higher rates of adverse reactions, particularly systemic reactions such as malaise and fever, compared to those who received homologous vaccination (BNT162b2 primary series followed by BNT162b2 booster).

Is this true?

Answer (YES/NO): NO